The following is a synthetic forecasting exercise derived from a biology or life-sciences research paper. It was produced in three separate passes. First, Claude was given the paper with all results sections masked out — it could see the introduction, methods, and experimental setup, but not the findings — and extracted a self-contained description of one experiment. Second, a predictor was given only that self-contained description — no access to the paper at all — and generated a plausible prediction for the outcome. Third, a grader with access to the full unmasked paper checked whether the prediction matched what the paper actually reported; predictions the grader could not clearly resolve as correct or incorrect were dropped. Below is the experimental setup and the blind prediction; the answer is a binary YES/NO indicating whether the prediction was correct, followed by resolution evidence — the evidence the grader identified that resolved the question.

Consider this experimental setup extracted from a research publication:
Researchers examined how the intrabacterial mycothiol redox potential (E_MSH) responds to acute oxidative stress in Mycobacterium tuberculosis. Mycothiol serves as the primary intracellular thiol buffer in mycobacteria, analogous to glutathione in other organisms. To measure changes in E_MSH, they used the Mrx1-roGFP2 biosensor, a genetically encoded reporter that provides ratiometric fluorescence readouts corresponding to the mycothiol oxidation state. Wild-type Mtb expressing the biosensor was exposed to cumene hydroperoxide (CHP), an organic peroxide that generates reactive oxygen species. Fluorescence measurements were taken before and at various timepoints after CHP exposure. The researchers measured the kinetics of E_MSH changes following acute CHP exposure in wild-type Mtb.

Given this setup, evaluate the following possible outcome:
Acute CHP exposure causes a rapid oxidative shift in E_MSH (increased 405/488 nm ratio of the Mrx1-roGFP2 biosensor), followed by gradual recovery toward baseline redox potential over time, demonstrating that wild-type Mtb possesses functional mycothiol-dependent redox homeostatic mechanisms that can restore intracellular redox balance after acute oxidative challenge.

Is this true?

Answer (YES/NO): NO